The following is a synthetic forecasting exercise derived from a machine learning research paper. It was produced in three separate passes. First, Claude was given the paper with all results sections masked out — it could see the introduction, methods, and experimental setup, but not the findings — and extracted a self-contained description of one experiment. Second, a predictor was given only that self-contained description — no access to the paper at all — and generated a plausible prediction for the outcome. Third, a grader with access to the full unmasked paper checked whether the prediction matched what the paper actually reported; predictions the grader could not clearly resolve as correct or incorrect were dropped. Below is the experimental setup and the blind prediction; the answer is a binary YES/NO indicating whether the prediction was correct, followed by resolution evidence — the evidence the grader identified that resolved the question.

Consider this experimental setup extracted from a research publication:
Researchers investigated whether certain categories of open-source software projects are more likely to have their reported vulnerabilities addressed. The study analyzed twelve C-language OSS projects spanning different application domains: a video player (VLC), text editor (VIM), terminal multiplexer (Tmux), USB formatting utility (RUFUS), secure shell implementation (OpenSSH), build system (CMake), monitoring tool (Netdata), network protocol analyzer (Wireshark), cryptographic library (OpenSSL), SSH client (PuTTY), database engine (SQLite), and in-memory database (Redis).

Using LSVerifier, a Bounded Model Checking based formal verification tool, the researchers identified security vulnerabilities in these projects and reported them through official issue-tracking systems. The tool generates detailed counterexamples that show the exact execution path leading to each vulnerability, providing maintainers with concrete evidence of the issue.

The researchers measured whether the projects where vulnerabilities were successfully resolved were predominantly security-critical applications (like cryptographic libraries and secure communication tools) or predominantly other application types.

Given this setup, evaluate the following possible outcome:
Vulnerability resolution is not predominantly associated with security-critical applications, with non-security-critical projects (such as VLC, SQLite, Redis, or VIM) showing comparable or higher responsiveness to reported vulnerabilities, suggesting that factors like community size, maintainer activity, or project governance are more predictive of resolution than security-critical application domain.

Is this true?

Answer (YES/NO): YES